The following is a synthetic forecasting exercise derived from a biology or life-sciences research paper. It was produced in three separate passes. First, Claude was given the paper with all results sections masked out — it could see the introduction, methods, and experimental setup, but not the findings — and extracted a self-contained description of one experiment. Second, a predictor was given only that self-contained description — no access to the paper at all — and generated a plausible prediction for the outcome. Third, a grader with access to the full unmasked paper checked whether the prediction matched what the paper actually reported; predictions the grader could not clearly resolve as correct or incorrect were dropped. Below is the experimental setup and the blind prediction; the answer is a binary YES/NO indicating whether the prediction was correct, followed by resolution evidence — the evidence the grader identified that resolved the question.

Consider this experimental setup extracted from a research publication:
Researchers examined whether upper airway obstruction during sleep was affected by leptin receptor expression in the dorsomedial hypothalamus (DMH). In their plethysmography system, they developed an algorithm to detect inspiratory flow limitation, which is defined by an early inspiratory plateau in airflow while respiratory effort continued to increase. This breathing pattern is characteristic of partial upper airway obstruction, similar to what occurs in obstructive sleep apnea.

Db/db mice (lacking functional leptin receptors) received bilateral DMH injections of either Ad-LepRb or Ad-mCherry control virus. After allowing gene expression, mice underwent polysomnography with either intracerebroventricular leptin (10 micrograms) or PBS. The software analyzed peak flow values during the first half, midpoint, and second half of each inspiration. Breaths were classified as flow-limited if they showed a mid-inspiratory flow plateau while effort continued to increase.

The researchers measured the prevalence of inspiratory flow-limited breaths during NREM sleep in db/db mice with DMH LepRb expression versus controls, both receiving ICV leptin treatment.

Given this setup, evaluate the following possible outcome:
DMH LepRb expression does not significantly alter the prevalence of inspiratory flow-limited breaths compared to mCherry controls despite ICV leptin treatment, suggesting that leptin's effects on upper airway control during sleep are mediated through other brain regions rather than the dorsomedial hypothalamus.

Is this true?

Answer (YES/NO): YES